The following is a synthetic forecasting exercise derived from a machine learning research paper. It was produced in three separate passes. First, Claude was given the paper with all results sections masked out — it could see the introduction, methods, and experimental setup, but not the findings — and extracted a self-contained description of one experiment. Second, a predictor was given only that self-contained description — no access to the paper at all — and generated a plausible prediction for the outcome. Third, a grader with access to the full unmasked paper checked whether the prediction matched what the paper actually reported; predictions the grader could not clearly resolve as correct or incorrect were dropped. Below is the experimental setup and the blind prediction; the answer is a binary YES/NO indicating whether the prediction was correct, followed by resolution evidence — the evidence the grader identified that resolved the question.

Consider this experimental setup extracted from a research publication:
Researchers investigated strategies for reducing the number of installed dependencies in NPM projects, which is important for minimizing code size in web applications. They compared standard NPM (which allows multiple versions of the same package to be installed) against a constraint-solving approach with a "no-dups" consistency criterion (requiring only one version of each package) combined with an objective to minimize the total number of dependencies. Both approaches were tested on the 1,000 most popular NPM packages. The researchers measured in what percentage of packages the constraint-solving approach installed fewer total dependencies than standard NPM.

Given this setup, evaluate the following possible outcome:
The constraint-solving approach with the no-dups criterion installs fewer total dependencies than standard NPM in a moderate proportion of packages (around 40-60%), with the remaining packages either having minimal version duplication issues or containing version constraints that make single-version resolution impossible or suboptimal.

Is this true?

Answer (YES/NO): NO